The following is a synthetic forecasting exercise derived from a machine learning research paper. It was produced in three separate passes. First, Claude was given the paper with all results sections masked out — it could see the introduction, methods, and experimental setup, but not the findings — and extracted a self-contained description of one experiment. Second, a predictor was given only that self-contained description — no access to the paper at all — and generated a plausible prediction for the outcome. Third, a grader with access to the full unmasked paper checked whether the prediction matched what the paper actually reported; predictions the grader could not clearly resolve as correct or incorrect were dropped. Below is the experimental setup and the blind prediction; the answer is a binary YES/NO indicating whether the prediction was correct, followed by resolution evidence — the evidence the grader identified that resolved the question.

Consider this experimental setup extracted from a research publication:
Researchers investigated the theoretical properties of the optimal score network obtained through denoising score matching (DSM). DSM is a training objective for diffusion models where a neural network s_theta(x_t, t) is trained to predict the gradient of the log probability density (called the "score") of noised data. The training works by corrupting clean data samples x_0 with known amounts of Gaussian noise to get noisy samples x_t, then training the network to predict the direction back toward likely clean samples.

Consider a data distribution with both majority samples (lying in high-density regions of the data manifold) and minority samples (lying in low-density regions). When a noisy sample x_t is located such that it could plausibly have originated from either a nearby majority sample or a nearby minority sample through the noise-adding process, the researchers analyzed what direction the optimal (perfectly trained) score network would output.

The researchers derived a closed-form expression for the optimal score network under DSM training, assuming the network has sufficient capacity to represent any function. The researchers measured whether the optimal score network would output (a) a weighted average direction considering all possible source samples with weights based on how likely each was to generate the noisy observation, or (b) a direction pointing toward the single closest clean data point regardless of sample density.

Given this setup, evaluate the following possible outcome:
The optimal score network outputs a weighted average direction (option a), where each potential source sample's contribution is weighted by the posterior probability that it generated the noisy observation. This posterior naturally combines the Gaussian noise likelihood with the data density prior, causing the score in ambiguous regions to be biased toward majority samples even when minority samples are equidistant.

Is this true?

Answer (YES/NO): YES